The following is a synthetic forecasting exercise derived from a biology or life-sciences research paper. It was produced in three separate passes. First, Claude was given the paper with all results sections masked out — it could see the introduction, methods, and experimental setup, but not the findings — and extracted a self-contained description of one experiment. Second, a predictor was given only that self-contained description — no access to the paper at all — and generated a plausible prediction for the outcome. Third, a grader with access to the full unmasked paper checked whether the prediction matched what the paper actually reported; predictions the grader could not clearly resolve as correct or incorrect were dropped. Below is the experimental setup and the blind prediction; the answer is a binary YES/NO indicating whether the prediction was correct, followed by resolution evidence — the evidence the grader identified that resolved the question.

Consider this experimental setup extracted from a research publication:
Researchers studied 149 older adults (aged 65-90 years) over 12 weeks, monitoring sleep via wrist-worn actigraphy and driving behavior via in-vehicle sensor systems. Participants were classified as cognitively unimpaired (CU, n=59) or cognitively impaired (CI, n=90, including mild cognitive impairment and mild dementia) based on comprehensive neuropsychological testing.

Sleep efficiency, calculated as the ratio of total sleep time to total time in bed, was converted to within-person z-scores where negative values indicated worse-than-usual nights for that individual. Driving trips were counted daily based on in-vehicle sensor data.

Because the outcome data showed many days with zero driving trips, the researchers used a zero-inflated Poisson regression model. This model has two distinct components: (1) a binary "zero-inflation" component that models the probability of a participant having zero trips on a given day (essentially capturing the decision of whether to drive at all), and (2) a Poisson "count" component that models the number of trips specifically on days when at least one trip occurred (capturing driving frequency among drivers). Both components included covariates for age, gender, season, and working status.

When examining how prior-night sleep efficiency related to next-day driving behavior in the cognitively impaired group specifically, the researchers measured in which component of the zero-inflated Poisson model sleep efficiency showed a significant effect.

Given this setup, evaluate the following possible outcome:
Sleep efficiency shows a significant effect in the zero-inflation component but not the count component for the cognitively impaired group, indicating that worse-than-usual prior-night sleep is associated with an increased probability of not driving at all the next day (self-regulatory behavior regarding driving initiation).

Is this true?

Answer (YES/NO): YES